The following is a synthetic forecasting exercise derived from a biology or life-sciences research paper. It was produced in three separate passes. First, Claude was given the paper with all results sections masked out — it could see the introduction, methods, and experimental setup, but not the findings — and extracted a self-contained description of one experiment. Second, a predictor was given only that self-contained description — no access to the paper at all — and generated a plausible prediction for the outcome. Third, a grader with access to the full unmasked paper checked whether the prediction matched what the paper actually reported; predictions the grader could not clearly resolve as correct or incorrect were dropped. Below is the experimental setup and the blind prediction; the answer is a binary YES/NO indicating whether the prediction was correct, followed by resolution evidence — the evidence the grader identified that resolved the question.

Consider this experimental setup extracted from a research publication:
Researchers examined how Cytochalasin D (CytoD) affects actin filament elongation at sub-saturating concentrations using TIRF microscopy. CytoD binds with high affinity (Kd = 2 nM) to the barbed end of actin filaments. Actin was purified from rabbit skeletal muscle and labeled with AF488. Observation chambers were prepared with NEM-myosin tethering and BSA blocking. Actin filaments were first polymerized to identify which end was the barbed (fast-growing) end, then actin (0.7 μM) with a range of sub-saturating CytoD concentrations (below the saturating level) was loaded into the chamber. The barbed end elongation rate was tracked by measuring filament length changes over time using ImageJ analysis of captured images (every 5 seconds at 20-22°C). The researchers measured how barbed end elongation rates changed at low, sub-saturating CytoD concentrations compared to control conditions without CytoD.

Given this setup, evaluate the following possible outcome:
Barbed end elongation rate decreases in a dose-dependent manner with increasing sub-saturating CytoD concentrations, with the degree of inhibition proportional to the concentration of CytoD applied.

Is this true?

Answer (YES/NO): YES